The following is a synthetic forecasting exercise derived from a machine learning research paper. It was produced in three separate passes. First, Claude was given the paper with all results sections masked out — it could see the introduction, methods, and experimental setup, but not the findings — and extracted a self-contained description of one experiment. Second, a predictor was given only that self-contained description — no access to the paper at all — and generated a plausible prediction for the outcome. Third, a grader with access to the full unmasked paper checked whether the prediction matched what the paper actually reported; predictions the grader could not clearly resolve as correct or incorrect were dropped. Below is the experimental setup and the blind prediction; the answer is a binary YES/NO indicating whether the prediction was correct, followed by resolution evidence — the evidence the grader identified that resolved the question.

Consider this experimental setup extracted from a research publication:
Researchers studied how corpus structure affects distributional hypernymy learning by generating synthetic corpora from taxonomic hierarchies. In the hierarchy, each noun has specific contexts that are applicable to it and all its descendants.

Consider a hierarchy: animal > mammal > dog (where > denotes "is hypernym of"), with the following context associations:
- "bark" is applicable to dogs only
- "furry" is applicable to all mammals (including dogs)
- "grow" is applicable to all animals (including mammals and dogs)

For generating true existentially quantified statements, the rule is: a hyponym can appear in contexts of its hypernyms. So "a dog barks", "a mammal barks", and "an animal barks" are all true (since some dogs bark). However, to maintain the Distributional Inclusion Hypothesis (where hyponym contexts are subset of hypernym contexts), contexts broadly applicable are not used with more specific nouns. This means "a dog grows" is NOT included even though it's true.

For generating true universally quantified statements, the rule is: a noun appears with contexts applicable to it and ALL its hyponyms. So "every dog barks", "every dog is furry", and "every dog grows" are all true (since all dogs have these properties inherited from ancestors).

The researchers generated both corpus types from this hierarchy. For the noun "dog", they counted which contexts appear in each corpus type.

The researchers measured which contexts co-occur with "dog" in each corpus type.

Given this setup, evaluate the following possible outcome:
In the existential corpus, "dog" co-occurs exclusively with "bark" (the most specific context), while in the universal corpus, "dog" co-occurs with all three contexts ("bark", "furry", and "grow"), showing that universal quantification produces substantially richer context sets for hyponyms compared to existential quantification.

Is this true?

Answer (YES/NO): YES